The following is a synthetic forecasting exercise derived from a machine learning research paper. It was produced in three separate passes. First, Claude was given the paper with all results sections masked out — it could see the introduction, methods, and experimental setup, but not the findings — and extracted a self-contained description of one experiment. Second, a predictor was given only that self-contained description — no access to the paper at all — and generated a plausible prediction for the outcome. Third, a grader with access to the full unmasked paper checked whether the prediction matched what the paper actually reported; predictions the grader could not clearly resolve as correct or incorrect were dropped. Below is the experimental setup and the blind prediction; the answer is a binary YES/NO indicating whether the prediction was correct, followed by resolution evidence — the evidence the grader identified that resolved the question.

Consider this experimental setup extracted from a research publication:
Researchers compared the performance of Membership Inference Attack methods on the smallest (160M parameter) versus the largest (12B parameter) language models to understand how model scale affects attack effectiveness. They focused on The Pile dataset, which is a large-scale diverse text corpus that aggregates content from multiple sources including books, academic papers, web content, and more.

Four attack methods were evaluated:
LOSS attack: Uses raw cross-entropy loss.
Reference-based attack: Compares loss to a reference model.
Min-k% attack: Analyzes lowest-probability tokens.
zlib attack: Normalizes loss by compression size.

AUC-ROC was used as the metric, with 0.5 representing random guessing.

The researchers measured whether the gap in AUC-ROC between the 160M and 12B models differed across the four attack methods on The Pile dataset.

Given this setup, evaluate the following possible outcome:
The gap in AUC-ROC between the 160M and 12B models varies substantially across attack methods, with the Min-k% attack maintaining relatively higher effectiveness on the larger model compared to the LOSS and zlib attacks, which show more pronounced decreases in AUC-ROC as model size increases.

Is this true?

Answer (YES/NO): NO